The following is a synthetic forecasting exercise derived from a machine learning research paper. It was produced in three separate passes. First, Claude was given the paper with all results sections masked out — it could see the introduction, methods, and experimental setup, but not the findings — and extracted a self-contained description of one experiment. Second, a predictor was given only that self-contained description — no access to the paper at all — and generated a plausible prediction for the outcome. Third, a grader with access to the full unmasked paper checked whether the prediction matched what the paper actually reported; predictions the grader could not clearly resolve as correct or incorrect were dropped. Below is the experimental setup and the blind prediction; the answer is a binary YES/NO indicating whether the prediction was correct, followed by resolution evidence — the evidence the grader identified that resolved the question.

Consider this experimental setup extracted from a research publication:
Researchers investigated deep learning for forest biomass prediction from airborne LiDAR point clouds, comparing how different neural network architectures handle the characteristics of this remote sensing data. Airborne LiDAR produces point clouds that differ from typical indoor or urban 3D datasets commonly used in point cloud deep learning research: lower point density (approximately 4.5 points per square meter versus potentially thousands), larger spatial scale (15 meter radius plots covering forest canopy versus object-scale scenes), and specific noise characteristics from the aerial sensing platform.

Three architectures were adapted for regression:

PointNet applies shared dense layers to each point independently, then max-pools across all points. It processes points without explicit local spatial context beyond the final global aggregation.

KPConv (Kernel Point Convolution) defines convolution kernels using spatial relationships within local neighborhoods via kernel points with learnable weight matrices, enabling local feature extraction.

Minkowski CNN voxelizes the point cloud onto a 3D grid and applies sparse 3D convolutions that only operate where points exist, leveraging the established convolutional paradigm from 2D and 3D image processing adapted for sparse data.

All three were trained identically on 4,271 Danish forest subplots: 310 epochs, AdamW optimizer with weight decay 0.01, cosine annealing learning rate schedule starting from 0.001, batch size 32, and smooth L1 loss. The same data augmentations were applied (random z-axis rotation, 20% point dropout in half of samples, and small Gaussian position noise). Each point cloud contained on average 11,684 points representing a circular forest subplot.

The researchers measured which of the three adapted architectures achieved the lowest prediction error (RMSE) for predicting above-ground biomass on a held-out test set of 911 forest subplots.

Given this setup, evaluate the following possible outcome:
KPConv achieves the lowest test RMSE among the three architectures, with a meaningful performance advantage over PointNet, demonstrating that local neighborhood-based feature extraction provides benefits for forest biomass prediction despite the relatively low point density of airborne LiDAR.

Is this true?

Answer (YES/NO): NO